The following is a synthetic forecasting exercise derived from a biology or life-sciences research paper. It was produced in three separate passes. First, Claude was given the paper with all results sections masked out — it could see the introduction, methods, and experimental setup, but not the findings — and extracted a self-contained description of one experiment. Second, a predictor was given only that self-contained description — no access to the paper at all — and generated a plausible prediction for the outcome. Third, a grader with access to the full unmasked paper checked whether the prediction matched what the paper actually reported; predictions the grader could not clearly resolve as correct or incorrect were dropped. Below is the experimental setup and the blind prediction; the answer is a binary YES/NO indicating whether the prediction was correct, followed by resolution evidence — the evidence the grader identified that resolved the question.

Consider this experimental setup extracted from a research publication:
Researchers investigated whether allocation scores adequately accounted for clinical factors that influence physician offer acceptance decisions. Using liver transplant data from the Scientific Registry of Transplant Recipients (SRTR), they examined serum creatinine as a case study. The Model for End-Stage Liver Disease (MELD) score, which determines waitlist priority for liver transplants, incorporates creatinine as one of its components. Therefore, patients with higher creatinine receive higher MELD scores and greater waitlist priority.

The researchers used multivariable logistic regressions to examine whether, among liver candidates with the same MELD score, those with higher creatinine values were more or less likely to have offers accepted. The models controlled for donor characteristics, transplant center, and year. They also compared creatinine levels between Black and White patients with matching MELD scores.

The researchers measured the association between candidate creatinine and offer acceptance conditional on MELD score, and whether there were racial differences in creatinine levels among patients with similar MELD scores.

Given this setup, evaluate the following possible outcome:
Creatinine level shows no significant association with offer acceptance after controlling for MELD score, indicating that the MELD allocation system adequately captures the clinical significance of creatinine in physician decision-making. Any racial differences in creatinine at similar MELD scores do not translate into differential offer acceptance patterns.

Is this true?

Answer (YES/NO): NO